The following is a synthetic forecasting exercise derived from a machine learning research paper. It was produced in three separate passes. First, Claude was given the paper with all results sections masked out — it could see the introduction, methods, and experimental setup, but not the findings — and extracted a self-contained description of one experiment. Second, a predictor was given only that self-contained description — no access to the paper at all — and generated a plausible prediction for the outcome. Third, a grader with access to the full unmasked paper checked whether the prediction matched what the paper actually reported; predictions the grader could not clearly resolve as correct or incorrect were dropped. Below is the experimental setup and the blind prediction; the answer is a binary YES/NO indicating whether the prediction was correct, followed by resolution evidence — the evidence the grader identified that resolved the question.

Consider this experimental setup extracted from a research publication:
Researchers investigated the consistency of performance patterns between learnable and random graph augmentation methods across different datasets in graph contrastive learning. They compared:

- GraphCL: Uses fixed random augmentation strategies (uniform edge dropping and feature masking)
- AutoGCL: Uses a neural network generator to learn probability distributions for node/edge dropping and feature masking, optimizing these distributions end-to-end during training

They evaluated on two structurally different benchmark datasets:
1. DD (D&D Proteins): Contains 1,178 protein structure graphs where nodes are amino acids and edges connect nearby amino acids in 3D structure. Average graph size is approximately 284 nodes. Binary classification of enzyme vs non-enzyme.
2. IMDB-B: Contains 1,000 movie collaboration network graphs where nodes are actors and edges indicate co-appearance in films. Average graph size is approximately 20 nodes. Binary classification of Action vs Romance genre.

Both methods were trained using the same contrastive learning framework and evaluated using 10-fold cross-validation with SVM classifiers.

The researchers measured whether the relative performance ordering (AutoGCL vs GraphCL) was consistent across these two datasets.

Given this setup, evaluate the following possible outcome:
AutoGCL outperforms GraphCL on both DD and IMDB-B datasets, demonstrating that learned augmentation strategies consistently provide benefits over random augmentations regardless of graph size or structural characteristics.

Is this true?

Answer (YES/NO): NO